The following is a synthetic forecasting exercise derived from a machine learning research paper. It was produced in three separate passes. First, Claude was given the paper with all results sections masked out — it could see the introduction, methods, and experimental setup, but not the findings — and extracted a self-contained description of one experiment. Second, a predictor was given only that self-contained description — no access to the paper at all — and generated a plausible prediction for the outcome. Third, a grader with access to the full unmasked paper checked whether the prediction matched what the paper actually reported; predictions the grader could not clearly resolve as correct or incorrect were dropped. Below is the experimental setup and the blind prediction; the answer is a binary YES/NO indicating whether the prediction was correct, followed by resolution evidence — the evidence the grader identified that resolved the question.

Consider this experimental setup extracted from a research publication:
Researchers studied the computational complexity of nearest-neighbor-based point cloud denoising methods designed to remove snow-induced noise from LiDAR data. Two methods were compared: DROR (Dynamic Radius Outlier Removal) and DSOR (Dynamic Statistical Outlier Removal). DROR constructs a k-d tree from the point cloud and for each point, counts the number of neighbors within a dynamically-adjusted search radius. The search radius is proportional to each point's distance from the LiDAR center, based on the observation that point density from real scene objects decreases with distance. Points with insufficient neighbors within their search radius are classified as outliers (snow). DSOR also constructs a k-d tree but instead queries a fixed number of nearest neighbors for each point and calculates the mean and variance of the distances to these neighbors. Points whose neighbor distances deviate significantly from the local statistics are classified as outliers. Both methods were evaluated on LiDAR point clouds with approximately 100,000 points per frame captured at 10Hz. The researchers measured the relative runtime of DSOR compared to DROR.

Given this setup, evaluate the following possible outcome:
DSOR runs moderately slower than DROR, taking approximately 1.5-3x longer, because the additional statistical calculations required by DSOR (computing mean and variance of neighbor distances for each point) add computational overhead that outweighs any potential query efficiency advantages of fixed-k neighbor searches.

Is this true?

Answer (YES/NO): NO